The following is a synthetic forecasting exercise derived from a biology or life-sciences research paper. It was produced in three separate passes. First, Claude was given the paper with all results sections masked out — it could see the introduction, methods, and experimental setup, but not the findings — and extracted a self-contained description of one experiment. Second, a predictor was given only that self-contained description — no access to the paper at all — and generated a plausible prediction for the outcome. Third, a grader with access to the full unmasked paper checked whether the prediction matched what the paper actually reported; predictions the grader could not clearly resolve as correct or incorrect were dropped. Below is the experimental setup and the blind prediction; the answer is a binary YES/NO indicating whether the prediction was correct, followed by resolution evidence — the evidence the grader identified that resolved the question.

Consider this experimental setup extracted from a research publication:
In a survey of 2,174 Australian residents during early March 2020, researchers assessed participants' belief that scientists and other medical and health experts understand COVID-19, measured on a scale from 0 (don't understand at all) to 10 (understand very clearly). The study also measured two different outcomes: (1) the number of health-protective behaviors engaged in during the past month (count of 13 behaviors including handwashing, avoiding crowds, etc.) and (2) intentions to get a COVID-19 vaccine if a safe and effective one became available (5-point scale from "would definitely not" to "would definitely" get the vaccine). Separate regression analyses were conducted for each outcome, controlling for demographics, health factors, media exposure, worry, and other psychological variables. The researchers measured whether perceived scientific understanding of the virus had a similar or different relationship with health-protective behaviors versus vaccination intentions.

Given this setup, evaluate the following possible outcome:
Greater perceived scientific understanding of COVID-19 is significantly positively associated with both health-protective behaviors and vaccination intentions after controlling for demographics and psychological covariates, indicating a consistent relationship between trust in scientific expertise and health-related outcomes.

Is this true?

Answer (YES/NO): NO